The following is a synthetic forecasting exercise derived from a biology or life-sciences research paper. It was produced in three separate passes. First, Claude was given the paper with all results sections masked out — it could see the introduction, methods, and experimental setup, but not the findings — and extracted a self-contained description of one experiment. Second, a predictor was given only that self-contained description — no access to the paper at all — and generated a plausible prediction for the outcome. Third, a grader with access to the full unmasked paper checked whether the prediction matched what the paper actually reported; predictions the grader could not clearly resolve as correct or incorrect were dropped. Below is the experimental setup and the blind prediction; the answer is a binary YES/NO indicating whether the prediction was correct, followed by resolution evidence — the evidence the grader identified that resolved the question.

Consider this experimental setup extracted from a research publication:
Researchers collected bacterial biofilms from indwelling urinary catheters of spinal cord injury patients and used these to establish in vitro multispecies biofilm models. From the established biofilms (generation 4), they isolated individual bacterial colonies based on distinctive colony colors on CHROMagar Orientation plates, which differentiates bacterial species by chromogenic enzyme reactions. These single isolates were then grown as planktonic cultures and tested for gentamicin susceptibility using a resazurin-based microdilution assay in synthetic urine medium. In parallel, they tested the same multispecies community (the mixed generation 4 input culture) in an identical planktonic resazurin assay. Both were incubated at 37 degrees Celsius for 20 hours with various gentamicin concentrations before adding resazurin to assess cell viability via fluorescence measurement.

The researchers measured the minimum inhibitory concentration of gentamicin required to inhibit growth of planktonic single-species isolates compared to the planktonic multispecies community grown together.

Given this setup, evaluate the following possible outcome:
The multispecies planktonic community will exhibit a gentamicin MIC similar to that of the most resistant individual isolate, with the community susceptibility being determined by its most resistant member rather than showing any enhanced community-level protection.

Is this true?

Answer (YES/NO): NO